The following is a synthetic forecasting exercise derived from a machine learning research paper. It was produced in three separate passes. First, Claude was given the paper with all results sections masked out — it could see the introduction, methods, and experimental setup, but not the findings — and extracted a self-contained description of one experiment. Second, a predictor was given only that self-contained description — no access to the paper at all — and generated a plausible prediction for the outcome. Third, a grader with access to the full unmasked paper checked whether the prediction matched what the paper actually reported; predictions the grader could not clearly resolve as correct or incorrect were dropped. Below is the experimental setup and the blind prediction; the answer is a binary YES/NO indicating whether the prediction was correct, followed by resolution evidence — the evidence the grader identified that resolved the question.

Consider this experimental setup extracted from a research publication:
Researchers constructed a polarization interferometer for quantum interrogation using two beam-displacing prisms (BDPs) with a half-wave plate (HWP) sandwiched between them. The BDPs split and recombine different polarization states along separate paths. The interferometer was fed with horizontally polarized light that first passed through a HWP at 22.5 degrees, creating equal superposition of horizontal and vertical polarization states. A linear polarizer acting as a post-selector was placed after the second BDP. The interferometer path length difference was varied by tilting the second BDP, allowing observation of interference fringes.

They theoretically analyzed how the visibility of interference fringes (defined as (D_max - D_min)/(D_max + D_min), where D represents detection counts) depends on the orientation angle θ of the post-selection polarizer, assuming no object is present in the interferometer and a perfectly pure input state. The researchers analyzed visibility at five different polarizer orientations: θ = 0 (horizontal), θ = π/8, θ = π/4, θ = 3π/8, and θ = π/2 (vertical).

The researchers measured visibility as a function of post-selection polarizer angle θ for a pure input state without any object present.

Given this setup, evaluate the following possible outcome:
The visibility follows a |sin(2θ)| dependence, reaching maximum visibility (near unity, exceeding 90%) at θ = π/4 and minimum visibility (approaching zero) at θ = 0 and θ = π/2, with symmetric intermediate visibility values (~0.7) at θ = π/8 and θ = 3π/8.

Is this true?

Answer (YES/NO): NO